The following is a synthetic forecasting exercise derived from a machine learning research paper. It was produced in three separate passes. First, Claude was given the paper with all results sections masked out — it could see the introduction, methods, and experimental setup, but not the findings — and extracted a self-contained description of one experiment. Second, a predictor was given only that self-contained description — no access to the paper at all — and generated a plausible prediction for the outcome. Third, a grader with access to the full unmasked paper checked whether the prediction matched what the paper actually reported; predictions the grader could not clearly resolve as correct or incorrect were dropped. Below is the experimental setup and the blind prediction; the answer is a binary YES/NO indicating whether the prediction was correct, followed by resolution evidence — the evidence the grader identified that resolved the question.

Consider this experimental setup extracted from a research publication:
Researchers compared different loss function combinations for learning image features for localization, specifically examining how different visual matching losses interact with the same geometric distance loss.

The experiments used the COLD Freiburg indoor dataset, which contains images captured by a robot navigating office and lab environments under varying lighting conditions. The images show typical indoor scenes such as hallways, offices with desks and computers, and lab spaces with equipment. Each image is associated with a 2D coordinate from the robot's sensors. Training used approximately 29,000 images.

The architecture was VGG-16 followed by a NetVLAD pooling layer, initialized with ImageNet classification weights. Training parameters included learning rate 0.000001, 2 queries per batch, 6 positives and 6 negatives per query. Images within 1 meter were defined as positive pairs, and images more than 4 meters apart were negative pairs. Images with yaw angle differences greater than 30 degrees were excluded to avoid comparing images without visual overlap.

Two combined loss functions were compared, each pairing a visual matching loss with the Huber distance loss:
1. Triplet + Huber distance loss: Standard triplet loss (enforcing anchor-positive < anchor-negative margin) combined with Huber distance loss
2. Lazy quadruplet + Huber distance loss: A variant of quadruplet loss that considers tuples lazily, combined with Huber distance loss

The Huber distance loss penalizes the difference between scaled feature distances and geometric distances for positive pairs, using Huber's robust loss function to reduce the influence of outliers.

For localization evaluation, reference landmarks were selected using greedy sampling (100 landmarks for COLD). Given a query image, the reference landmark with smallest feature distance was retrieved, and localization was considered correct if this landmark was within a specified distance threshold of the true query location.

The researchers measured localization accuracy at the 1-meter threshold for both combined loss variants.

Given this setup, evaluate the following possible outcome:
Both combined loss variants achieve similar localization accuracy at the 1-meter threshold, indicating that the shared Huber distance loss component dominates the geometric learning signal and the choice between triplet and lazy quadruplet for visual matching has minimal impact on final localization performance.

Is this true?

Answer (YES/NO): NO